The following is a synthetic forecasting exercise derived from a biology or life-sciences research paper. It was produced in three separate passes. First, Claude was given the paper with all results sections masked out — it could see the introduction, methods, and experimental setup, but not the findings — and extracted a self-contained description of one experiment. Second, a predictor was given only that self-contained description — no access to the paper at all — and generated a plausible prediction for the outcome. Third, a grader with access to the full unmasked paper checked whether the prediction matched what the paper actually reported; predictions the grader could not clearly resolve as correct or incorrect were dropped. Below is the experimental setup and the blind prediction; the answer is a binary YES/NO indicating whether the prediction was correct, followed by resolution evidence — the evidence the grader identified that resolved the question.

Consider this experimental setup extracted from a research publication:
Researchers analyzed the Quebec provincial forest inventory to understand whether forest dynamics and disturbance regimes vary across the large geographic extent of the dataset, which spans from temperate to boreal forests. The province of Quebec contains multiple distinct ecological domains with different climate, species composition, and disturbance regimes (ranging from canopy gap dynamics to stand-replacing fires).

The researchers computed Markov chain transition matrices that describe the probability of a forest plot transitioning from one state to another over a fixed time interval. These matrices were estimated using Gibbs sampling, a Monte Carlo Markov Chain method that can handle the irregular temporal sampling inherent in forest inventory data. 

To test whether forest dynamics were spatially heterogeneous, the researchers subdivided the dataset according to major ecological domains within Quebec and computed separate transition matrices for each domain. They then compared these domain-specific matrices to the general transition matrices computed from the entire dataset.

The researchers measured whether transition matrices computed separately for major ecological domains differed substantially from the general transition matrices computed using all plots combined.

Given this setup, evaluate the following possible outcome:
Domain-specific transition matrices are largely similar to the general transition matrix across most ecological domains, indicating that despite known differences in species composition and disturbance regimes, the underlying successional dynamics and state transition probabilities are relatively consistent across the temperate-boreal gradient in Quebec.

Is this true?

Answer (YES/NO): YES